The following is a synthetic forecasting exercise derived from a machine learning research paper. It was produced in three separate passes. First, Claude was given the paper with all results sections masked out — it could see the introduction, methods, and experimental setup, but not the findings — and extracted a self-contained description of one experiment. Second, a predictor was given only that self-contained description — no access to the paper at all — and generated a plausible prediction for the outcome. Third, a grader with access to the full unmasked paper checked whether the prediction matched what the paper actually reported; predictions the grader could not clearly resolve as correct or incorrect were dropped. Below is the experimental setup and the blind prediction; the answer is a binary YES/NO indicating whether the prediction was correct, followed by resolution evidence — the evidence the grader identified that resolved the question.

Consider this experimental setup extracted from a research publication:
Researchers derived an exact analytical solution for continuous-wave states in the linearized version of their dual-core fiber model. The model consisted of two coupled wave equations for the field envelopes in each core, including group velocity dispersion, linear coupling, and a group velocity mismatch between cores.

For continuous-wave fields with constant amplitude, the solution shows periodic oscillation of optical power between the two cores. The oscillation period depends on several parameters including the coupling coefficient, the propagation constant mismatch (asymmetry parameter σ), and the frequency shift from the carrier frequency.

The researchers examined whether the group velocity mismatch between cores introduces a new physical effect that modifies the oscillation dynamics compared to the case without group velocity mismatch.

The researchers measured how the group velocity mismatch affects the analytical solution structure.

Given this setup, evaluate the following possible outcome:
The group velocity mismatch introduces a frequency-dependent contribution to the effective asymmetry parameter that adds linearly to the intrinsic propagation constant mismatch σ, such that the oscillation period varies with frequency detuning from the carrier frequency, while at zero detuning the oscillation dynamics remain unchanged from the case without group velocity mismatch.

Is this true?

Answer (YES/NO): YES